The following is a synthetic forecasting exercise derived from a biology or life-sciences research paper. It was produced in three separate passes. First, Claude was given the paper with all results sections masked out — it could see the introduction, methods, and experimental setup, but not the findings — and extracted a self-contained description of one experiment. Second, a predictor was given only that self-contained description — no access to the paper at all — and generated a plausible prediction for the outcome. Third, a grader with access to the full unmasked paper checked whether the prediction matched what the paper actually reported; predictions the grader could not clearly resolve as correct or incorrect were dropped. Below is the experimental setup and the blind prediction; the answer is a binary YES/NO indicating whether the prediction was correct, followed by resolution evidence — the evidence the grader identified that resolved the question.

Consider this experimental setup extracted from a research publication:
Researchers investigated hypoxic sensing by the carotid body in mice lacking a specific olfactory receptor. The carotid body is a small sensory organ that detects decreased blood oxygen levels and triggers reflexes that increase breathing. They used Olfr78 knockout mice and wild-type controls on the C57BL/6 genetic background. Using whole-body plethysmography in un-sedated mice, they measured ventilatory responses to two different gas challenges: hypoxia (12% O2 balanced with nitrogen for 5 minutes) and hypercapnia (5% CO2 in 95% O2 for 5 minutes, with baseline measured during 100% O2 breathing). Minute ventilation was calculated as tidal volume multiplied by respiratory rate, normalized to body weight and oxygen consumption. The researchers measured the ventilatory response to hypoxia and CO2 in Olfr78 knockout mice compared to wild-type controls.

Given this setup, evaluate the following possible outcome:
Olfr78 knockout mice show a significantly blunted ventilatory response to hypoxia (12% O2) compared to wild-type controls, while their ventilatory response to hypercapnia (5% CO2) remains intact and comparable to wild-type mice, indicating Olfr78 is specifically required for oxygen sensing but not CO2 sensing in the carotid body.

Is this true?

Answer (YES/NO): YES